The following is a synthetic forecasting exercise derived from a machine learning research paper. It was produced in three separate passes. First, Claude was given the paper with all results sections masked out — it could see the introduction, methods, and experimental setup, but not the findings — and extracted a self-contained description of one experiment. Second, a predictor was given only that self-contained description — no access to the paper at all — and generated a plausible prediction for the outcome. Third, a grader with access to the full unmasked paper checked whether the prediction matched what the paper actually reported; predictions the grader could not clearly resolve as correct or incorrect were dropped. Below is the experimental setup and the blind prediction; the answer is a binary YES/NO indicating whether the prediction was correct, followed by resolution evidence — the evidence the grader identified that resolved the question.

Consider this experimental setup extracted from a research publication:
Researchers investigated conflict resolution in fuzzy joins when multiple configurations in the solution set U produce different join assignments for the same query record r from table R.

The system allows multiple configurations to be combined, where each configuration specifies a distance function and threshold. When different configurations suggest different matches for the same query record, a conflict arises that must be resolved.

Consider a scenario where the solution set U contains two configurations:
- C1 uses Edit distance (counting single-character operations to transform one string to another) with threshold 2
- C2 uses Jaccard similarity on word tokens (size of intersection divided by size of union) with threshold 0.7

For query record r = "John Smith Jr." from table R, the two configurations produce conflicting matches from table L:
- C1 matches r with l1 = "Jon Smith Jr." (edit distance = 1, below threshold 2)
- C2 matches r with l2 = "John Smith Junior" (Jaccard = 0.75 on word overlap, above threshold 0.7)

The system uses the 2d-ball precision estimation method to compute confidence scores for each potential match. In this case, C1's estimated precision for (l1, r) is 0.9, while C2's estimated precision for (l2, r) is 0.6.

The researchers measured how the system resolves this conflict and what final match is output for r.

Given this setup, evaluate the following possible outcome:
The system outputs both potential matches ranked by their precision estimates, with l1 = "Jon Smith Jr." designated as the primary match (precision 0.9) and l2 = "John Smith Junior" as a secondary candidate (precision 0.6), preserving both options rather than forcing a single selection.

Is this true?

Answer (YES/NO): NO